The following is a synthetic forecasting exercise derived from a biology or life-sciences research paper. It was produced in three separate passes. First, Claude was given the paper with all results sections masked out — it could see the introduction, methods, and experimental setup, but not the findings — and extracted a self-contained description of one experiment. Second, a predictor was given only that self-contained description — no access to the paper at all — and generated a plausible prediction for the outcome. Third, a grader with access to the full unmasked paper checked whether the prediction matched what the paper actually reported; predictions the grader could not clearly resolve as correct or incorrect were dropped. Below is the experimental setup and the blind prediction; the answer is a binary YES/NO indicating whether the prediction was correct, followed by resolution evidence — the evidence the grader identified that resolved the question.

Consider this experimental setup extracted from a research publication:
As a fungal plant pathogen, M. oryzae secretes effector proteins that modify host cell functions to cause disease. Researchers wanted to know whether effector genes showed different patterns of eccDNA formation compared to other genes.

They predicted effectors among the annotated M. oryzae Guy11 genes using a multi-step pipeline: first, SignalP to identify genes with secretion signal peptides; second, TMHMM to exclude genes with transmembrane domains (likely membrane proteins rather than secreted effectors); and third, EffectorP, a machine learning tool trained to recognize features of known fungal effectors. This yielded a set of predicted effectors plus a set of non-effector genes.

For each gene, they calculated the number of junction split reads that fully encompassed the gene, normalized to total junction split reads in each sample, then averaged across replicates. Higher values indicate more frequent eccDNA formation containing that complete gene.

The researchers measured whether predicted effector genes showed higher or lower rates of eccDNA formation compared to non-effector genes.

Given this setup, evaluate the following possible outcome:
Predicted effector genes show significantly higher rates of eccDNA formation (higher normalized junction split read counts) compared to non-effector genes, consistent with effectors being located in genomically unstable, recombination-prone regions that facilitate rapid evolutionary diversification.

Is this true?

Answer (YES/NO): YES